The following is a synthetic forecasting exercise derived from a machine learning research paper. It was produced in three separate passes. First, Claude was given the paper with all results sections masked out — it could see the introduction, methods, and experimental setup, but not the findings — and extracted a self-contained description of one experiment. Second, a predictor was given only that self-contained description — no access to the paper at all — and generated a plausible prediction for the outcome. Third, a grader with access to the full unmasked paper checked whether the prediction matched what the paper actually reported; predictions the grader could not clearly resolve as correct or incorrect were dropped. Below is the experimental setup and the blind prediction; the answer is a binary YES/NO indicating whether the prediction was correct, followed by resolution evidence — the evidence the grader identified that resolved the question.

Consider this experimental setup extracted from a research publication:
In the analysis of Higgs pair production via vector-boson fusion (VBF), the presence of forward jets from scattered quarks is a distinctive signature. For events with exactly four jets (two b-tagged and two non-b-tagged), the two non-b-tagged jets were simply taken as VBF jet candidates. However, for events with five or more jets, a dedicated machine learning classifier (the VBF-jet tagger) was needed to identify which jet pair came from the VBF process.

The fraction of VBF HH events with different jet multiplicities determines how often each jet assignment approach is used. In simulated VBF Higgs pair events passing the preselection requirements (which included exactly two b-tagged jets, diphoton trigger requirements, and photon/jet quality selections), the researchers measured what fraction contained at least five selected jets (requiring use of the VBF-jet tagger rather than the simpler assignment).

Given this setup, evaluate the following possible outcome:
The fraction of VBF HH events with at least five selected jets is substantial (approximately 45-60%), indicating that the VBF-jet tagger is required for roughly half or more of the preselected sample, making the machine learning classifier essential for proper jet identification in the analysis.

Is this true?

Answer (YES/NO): NO